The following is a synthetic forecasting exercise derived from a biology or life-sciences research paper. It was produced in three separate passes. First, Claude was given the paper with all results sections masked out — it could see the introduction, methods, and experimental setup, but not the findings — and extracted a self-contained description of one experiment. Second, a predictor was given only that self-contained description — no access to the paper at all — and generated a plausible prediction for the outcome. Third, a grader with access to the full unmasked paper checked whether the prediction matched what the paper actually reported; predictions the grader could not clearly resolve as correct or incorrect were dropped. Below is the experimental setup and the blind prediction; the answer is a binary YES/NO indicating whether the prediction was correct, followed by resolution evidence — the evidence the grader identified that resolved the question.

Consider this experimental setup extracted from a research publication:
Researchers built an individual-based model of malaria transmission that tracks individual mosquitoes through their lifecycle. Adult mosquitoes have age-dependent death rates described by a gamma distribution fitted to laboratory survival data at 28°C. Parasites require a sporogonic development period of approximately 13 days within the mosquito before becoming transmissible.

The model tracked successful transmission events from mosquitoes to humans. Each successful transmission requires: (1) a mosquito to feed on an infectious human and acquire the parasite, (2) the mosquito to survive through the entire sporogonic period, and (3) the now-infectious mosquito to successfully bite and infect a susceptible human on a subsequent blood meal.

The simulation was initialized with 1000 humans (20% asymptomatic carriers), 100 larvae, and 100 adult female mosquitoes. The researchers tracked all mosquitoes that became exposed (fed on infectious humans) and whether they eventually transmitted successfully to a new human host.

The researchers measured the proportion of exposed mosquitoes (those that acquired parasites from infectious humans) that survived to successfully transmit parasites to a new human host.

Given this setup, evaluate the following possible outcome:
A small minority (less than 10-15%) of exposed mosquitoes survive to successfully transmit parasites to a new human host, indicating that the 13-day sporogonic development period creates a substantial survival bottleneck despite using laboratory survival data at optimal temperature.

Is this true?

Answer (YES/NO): YES